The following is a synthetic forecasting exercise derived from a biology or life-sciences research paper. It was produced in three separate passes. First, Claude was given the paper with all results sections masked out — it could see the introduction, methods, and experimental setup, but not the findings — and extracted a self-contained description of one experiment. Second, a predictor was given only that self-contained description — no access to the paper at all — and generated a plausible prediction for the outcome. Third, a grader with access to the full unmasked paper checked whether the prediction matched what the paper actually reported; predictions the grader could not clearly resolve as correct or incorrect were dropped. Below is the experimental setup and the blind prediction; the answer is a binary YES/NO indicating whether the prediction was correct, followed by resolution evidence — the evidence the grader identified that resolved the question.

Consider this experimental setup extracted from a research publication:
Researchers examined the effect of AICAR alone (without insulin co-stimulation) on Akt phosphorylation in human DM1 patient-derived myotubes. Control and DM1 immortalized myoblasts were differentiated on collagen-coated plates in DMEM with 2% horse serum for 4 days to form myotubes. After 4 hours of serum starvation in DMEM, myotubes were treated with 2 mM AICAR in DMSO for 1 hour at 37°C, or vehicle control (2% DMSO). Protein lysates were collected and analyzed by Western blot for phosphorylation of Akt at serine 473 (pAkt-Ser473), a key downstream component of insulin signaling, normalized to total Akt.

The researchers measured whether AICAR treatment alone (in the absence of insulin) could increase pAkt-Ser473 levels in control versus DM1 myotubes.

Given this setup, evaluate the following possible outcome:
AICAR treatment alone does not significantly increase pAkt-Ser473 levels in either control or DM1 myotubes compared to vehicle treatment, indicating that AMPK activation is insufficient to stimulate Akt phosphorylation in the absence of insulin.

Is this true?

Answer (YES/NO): YES